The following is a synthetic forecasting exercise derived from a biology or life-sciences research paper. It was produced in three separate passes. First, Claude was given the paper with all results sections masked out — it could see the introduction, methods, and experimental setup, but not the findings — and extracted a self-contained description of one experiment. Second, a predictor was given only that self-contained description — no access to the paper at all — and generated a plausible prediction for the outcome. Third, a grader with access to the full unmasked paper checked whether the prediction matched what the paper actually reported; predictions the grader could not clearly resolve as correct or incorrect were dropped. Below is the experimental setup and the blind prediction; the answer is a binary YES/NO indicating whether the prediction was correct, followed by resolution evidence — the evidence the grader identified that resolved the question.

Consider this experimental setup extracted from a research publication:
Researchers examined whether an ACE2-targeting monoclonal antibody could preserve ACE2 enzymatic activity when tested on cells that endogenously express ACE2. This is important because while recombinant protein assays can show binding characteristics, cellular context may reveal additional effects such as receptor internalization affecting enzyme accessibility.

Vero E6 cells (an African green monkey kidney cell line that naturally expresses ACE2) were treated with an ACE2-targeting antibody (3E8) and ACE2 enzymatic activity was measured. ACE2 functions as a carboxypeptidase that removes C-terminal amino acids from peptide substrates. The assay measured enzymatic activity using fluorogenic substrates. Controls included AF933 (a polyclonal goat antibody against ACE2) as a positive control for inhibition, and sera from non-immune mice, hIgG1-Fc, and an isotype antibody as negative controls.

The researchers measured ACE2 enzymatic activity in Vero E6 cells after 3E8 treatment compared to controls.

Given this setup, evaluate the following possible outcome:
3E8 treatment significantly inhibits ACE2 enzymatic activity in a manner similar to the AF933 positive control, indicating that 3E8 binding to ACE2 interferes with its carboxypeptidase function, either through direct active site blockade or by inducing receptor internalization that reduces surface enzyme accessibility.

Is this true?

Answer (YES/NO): NO